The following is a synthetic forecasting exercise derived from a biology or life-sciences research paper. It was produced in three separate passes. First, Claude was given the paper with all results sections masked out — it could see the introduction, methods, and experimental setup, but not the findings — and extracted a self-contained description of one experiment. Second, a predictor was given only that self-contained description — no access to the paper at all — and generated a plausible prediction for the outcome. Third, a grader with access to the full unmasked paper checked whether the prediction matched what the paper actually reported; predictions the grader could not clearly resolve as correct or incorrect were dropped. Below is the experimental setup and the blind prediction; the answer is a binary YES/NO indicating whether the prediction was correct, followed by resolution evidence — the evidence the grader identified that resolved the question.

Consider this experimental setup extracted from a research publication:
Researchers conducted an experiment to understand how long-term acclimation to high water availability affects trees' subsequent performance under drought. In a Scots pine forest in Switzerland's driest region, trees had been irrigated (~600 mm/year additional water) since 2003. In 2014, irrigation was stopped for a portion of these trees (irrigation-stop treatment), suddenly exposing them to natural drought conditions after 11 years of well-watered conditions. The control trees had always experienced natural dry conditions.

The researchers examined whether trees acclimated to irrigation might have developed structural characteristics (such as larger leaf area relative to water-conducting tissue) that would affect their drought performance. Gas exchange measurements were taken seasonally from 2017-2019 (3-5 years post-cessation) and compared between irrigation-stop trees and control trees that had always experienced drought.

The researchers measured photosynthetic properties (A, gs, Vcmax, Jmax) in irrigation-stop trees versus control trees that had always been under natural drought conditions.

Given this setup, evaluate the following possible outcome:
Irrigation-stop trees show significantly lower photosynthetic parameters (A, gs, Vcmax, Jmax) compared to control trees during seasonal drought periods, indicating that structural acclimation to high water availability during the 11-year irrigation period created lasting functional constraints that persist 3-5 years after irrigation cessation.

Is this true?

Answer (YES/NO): NO